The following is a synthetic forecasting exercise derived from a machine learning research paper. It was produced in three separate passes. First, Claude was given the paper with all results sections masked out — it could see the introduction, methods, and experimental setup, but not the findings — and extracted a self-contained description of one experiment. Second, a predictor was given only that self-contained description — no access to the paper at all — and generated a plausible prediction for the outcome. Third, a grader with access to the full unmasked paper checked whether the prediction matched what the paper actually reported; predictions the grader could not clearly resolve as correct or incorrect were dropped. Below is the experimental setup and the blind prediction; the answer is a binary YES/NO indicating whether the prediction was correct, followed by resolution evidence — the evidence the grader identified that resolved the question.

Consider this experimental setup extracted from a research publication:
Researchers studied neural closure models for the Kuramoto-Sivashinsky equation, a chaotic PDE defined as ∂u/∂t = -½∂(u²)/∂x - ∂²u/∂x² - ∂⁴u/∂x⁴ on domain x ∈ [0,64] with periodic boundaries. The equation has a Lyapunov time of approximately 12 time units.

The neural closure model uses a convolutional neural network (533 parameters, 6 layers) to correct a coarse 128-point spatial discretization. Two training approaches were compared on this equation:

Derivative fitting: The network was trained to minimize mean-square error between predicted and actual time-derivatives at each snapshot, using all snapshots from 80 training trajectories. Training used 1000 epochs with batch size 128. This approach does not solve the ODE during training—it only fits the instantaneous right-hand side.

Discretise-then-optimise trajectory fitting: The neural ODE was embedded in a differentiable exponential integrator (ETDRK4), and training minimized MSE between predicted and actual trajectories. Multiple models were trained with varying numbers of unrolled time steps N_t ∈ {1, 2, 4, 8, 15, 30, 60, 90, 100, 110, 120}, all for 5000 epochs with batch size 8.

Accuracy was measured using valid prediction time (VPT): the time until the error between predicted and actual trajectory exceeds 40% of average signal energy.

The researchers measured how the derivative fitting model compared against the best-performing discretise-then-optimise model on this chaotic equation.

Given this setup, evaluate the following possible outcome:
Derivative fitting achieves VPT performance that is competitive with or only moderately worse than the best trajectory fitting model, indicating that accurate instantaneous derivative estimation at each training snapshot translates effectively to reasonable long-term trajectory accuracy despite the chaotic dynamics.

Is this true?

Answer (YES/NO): YES